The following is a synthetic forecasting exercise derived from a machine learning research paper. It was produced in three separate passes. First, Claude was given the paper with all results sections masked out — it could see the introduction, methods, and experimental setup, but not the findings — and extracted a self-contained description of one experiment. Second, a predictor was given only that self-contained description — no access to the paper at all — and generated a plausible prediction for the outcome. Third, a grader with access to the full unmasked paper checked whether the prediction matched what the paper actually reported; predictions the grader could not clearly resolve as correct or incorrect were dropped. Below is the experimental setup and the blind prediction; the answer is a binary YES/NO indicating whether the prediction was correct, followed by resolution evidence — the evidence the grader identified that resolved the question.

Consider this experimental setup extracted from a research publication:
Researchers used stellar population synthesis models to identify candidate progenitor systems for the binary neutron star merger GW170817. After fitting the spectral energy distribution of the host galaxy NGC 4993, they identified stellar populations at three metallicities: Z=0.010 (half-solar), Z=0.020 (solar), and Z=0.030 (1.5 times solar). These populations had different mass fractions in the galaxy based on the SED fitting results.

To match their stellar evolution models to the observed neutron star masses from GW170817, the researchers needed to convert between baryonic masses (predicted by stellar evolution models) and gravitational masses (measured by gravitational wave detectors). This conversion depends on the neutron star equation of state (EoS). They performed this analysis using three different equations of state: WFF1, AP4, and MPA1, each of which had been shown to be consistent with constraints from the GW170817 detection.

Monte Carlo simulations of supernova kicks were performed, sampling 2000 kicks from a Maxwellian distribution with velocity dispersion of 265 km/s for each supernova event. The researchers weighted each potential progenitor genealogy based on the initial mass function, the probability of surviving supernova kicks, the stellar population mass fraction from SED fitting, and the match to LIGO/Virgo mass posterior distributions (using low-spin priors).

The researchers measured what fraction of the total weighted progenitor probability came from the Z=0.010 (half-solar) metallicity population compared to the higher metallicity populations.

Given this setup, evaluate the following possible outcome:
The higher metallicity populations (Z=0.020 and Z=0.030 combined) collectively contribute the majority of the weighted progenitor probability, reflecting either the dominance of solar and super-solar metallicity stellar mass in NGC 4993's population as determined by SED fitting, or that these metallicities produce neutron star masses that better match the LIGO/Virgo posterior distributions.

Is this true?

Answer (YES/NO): NO